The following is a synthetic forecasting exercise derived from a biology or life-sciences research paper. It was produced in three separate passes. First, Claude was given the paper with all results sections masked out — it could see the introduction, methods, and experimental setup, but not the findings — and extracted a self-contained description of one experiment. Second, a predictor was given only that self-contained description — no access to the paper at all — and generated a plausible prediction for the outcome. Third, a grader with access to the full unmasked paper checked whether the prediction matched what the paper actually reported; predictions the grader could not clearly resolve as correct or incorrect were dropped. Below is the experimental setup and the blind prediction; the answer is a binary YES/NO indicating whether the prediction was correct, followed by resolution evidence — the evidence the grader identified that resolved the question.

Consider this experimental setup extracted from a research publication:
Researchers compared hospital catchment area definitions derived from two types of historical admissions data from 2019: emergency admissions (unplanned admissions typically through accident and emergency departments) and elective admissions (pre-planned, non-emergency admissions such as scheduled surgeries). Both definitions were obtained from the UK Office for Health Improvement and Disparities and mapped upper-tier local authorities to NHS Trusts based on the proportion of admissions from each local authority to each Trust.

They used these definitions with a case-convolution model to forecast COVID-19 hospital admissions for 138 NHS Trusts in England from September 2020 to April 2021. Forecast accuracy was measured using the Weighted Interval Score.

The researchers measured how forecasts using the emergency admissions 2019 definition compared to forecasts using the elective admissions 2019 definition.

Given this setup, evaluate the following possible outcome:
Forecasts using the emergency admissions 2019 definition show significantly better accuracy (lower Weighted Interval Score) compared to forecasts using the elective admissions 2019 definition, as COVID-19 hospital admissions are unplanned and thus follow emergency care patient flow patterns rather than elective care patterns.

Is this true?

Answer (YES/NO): NO